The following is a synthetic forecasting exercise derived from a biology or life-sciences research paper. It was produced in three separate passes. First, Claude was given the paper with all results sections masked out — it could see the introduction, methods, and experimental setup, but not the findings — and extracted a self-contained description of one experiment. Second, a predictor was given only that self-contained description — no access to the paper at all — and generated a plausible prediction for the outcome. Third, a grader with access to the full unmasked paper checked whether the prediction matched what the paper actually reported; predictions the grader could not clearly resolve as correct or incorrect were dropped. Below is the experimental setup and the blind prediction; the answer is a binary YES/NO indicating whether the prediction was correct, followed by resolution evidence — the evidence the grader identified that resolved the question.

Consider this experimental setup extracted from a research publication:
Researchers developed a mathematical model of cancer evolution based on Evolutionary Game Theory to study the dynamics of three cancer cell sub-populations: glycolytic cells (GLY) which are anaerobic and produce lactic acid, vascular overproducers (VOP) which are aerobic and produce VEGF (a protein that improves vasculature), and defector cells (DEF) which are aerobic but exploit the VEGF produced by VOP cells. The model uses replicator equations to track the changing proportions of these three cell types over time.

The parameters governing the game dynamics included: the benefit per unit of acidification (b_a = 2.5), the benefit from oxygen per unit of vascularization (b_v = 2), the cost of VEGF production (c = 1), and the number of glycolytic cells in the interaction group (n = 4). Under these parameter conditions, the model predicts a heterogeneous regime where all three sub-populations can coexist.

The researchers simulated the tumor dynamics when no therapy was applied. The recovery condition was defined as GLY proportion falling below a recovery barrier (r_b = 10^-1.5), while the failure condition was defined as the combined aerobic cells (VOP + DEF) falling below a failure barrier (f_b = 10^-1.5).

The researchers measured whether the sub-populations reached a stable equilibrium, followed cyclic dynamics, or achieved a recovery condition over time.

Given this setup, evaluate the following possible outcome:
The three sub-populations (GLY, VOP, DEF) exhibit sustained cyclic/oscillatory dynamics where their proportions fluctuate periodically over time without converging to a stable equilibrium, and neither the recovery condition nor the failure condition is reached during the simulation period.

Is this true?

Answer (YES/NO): YES